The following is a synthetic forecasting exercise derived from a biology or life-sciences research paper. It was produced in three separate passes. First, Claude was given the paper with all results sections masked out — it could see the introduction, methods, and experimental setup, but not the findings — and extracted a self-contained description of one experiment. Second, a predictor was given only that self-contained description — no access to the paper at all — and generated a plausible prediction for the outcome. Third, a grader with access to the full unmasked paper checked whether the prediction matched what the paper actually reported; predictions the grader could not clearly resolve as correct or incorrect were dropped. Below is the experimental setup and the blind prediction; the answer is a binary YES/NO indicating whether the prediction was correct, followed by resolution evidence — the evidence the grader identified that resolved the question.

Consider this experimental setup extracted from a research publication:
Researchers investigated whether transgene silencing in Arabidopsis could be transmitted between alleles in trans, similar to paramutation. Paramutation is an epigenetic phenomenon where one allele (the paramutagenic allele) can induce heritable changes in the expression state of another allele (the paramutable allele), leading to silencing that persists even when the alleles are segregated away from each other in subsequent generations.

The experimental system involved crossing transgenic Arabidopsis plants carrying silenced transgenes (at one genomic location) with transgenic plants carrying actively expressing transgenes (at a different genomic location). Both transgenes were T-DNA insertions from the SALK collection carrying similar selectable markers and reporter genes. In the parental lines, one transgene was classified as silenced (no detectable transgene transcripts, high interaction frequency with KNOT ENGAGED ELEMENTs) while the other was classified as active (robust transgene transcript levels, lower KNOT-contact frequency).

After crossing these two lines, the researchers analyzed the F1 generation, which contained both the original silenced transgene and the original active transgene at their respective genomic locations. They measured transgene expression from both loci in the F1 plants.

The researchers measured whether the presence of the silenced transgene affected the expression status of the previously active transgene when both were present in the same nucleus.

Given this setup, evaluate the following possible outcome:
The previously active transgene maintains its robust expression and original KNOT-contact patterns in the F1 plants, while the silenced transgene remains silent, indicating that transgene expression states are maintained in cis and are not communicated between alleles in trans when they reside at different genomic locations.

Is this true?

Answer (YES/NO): NO